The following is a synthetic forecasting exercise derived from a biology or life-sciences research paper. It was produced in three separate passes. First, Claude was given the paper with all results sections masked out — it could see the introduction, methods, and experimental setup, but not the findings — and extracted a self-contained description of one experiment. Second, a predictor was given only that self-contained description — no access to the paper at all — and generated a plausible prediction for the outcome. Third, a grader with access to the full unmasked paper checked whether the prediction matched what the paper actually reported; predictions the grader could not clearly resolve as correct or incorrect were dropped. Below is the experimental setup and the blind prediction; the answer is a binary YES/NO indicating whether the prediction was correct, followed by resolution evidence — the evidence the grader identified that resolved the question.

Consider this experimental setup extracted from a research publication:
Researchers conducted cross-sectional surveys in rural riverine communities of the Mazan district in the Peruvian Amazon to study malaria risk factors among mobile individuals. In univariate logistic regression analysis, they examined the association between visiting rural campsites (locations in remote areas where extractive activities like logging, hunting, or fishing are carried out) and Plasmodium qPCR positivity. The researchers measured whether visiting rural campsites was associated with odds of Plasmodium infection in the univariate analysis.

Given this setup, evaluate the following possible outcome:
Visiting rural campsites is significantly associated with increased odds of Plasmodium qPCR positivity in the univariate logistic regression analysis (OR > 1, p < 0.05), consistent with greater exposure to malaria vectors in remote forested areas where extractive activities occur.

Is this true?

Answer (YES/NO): YES